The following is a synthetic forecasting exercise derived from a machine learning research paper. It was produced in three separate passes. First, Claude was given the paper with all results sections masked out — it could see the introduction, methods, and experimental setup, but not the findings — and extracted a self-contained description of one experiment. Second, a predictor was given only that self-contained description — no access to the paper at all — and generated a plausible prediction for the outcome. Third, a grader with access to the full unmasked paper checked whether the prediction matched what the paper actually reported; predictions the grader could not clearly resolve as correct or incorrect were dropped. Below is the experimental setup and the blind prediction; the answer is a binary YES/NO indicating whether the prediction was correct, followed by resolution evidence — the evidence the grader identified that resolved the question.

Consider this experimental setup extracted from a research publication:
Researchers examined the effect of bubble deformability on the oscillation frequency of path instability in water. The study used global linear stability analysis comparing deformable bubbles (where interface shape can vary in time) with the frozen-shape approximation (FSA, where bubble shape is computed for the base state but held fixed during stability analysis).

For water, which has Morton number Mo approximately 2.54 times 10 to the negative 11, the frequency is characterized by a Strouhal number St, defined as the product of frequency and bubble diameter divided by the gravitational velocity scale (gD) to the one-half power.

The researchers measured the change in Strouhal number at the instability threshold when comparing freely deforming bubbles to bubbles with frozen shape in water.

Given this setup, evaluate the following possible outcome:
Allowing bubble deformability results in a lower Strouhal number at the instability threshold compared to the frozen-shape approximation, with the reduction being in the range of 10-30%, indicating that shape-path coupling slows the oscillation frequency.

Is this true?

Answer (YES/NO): NO